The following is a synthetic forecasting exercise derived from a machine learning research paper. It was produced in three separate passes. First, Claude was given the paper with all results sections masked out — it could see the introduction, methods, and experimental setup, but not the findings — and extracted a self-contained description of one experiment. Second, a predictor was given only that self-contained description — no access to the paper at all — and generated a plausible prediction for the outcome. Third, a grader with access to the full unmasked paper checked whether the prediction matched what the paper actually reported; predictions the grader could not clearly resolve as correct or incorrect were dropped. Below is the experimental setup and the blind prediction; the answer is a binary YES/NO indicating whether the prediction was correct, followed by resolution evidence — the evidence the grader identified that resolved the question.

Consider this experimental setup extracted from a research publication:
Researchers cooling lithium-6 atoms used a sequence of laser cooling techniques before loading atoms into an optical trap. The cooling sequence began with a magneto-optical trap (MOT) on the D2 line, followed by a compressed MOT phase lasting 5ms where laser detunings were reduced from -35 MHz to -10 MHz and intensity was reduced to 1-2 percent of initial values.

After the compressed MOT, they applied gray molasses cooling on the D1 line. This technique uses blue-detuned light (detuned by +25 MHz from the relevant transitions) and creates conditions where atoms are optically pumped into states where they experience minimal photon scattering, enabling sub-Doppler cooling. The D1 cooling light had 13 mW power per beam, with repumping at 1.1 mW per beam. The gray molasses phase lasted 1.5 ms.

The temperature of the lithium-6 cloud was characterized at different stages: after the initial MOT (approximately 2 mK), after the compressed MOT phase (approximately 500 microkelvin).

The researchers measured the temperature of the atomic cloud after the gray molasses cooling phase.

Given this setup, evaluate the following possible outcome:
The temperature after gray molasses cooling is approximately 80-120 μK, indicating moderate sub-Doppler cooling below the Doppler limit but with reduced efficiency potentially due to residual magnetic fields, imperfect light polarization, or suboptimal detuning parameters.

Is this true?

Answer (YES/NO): NO